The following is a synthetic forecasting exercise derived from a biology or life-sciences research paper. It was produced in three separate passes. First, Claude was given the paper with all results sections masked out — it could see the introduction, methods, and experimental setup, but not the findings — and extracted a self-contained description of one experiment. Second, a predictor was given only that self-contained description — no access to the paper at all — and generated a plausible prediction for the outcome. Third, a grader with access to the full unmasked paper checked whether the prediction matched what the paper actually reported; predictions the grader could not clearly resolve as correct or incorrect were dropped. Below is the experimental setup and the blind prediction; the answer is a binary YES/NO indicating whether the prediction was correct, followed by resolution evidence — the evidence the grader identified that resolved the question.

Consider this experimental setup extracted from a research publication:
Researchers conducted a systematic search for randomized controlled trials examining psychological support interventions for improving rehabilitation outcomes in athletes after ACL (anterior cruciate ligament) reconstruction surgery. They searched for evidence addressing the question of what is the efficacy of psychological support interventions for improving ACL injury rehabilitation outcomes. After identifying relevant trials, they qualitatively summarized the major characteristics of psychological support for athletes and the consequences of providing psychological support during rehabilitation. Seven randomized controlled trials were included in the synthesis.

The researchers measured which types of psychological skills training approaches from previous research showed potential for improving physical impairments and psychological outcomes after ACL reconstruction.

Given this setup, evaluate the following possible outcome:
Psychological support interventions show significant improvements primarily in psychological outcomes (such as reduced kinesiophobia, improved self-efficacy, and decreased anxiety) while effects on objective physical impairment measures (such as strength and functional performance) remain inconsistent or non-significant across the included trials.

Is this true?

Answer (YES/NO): NO